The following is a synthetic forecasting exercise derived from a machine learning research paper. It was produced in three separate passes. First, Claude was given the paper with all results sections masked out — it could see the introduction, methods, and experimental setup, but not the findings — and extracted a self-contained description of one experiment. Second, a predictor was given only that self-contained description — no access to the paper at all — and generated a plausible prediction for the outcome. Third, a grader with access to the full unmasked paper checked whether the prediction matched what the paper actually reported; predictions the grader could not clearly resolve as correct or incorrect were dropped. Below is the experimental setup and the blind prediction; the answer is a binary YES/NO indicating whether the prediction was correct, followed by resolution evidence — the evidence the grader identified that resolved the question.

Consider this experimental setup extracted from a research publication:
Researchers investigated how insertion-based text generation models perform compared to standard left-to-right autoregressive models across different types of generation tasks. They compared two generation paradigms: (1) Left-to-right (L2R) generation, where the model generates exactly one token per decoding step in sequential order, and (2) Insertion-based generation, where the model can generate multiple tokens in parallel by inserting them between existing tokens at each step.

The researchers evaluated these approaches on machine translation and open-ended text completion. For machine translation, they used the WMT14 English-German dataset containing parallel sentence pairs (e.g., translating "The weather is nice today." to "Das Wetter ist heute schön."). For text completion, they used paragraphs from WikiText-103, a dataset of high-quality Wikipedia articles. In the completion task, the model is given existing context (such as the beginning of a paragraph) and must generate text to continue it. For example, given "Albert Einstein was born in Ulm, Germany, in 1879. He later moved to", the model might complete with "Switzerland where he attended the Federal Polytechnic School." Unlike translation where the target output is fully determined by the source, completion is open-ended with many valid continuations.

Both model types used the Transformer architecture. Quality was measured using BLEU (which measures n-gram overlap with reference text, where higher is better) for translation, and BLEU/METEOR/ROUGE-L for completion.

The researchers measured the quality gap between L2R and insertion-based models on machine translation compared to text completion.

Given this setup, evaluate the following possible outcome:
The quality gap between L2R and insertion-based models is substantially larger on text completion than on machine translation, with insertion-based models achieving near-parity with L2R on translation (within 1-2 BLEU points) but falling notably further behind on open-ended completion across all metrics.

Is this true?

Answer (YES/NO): NO